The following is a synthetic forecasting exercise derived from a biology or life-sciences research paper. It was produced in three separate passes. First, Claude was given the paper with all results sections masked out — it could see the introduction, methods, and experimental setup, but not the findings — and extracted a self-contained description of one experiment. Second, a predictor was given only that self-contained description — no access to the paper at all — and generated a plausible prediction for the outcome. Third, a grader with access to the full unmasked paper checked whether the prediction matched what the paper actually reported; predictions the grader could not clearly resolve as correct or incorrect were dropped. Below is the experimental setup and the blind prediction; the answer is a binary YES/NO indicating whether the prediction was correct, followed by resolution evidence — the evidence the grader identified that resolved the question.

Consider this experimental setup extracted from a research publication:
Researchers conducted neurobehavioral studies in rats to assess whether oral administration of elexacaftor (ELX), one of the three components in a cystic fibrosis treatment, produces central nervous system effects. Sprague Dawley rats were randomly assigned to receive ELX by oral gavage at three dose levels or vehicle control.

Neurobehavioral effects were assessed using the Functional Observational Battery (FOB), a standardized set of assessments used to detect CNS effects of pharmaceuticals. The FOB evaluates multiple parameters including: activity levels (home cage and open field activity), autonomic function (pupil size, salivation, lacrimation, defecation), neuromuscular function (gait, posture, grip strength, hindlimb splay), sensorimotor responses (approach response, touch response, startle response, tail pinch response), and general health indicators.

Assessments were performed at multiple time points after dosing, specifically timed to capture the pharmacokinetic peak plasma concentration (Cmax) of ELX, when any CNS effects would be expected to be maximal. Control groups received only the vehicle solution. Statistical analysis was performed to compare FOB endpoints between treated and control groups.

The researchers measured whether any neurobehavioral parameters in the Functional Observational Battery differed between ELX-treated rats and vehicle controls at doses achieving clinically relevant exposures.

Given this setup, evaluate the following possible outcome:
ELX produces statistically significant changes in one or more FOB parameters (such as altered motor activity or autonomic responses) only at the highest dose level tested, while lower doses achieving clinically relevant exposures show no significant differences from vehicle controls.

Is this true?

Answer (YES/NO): NO